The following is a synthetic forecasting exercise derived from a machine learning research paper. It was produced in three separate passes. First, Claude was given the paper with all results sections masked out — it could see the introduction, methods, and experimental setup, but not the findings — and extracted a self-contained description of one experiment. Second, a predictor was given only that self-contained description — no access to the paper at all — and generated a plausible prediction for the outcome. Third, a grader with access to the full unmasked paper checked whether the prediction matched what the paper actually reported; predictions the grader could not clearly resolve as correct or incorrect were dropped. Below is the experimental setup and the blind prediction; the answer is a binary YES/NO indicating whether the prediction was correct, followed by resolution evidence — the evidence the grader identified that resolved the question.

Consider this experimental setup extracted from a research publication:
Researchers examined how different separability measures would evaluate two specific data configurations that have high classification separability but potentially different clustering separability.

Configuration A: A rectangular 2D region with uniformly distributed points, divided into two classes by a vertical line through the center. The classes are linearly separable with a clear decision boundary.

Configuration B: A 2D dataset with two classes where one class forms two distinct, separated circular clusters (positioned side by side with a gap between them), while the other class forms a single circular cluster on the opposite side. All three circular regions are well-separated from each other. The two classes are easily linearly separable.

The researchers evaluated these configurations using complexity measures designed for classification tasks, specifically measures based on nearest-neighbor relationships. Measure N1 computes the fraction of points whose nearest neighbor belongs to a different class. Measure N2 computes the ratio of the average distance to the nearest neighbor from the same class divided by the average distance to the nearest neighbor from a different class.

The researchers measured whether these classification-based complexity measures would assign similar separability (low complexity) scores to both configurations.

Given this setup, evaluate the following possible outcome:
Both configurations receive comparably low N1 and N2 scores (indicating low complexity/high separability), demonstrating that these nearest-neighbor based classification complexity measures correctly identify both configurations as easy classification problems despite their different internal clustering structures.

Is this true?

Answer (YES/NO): NO